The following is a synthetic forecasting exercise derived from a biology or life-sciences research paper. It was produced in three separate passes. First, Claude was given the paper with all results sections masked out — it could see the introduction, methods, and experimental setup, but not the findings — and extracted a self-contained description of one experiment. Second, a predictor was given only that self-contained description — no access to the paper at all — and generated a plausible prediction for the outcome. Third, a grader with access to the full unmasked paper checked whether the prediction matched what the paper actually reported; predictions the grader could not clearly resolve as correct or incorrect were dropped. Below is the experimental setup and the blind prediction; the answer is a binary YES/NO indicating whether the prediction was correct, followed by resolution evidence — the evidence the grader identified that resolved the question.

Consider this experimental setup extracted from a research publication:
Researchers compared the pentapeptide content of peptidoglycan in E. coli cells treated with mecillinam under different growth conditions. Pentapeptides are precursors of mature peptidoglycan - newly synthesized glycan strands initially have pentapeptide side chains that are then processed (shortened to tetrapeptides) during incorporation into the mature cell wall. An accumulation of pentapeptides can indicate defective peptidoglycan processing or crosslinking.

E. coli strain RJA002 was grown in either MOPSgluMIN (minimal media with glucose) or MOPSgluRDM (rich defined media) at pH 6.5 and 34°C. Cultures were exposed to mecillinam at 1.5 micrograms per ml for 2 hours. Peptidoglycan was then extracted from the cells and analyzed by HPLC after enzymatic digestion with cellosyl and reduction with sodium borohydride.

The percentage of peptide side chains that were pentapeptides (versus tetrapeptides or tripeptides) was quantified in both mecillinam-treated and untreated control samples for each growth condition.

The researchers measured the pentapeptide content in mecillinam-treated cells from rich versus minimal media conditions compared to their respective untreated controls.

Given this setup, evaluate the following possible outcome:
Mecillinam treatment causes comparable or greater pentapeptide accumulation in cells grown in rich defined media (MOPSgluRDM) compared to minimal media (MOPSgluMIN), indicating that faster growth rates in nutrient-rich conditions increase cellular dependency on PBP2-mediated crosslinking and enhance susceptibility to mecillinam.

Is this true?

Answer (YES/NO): NO